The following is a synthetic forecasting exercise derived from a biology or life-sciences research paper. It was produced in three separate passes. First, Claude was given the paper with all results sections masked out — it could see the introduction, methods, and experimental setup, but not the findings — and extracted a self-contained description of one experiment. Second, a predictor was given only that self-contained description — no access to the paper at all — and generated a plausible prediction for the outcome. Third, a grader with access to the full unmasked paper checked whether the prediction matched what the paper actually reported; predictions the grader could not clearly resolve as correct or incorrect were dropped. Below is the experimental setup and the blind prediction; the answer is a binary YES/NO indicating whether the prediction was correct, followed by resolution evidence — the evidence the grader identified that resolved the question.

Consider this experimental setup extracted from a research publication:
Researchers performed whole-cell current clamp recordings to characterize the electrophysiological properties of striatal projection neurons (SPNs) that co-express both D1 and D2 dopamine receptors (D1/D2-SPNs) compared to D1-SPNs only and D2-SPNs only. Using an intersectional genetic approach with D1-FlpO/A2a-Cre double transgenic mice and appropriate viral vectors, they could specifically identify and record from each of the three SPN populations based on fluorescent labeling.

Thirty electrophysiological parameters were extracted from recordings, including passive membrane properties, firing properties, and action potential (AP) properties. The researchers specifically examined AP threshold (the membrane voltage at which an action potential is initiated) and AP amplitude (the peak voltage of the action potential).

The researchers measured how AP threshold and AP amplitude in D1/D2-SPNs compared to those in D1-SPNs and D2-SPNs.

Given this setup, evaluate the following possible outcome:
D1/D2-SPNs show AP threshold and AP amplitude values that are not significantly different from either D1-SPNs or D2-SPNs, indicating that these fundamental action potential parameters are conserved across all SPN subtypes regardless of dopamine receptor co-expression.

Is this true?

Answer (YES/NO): NO